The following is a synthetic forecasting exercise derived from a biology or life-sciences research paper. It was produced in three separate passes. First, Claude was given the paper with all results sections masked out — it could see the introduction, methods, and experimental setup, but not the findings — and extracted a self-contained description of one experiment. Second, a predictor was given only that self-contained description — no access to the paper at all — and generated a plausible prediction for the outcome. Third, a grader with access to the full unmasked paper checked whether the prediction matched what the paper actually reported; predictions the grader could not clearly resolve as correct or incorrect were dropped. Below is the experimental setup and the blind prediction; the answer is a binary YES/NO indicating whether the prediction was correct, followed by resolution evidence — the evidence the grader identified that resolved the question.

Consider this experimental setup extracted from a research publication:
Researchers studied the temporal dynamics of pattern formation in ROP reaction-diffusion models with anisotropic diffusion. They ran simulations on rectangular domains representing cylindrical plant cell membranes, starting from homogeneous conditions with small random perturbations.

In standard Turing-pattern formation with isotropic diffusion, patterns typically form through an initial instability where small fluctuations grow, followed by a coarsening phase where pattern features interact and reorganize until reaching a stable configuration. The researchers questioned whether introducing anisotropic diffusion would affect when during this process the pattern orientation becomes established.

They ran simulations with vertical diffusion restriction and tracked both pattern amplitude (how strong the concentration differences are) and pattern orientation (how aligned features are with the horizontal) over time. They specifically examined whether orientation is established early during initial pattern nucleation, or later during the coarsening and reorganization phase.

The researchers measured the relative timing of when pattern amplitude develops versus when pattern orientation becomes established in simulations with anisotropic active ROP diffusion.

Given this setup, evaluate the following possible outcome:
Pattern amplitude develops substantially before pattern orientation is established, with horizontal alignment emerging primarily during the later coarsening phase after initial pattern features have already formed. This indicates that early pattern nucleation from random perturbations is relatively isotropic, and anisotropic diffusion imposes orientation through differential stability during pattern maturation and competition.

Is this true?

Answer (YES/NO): NO